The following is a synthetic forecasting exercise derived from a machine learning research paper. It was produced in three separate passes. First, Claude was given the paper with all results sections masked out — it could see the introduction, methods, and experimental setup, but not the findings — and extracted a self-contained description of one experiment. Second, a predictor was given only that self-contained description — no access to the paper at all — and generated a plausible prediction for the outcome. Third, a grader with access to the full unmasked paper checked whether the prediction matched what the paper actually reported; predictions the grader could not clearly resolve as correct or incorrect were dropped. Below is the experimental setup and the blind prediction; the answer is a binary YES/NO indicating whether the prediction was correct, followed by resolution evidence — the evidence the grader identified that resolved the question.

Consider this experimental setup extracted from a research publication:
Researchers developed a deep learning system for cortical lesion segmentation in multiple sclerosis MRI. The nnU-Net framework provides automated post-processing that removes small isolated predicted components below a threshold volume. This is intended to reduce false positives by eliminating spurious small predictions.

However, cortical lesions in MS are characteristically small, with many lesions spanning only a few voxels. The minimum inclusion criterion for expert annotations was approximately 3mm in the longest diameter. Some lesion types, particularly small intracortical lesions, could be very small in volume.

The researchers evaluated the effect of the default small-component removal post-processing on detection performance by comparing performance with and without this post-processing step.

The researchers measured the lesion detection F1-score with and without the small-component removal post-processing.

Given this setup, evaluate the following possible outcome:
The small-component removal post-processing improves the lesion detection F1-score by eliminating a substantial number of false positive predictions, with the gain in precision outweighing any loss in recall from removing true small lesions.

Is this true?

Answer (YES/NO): NO